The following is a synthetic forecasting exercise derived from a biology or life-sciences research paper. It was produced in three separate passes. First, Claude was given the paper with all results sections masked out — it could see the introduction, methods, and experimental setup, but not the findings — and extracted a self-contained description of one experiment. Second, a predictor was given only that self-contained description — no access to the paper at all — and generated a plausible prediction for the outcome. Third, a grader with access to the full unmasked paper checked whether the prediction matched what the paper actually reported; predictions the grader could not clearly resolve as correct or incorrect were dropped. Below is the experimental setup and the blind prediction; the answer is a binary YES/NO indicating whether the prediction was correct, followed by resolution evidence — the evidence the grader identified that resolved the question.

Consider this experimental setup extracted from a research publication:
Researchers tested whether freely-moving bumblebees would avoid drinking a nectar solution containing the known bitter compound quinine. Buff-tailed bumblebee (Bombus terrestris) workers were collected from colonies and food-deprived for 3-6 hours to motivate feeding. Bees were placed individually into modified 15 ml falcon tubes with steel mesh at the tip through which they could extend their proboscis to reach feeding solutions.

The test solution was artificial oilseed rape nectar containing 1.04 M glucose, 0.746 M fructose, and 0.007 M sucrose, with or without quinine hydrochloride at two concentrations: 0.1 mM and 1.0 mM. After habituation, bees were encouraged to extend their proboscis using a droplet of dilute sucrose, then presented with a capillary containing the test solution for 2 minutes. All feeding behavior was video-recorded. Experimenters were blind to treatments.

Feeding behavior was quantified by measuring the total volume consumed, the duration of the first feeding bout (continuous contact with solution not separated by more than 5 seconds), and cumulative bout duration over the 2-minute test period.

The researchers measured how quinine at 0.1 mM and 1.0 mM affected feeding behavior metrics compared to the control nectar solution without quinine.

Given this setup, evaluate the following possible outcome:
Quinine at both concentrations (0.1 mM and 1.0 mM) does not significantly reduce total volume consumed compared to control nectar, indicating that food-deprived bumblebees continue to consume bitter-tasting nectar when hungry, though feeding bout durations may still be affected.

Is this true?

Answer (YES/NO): NO